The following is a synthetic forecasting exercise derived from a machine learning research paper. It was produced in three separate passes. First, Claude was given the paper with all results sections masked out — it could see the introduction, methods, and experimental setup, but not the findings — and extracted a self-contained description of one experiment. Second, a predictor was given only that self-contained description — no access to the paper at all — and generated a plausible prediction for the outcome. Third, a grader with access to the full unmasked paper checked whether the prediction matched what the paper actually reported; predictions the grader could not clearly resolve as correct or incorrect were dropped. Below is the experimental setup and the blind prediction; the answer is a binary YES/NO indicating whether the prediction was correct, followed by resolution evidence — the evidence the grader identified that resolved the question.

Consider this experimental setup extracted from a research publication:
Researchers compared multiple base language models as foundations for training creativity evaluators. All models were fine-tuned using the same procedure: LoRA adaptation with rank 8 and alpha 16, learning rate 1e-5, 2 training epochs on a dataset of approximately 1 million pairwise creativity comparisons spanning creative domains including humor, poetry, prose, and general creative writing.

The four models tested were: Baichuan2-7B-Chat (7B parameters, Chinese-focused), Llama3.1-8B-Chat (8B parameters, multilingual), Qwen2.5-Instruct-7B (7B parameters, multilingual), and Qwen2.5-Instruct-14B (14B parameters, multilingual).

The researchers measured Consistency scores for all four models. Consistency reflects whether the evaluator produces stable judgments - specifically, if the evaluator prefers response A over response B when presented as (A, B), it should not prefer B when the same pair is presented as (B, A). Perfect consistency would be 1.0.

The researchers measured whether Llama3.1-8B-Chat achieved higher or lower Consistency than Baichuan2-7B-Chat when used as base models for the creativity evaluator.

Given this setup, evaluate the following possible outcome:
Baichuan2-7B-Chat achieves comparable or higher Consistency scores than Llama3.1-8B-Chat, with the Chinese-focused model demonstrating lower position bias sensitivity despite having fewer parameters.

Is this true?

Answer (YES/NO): YES